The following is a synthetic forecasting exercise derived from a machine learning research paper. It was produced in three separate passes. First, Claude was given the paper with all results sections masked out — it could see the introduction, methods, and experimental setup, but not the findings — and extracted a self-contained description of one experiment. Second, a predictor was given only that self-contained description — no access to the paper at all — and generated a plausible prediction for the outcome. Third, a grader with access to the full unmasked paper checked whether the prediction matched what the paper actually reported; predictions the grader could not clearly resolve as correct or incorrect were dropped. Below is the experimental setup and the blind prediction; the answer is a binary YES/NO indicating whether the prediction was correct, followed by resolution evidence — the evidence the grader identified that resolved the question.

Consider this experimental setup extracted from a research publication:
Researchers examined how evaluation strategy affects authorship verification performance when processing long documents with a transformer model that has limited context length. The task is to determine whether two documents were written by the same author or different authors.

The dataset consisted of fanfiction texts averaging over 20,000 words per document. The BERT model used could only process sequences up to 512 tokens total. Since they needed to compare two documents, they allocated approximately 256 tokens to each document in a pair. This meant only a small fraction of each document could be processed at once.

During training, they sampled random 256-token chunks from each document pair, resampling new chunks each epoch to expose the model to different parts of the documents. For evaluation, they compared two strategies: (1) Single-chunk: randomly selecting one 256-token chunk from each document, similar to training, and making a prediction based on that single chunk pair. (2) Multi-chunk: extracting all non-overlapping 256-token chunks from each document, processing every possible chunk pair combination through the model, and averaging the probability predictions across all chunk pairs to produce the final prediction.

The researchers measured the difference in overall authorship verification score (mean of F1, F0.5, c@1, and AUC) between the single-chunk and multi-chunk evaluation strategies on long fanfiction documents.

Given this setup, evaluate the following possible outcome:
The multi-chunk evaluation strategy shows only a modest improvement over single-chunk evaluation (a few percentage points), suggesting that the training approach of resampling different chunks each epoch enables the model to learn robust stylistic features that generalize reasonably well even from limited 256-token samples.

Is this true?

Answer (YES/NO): NO